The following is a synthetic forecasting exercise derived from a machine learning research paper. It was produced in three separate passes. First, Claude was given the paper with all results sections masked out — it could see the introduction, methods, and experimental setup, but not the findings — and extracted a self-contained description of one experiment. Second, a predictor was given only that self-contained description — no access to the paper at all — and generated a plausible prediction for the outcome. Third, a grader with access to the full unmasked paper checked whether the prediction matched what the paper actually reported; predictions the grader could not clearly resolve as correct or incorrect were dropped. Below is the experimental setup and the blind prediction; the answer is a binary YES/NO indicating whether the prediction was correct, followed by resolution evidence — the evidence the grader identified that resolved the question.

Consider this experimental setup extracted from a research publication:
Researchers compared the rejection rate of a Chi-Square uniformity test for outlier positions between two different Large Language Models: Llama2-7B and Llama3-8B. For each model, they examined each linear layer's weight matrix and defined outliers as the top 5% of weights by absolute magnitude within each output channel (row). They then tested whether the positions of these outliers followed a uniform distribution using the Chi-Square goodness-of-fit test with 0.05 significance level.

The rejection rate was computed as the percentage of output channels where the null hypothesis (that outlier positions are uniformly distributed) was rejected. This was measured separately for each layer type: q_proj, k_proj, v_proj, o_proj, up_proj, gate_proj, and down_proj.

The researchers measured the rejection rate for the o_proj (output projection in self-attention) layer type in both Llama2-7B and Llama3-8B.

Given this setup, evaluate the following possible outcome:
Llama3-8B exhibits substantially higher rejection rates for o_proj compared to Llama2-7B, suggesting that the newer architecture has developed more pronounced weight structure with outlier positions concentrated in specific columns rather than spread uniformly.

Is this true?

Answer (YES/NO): YES